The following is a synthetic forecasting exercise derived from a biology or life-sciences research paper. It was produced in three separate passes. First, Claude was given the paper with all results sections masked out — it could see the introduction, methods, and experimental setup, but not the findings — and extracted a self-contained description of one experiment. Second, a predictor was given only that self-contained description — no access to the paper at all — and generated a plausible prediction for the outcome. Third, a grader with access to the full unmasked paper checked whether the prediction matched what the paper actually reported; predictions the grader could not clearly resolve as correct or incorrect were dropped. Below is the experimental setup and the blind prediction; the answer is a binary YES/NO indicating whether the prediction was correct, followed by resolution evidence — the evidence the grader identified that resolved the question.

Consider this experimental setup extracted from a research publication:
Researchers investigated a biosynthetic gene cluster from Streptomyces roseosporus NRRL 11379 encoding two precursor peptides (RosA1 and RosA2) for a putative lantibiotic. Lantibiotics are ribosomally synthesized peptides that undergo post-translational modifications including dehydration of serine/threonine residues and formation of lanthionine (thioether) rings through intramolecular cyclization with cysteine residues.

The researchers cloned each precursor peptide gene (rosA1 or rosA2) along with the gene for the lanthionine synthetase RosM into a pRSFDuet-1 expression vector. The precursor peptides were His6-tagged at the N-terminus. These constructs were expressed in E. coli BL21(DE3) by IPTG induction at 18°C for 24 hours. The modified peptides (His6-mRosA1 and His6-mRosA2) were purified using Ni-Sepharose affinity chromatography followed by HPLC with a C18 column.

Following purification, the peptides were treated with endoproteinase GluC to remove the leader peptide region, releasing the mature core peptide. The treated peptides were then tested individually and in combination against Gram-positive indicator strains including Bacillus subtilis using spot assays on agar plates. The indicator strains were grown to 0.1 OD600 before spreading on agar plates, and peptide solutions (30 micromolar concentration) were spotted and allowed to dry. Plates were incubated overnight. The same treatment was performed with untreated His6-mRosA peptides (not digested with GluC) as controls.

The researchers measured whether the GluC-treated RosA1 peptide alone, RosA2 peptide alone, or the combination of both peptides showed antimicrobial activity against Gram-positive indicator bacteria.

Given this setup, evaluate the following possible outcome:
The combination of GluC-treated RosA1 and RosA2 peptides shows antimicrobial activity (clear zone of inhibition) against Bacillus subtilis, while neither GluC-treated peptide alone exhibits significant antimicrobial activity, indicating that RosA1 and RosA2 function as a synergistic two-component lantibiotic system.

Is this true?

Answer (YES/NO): NO